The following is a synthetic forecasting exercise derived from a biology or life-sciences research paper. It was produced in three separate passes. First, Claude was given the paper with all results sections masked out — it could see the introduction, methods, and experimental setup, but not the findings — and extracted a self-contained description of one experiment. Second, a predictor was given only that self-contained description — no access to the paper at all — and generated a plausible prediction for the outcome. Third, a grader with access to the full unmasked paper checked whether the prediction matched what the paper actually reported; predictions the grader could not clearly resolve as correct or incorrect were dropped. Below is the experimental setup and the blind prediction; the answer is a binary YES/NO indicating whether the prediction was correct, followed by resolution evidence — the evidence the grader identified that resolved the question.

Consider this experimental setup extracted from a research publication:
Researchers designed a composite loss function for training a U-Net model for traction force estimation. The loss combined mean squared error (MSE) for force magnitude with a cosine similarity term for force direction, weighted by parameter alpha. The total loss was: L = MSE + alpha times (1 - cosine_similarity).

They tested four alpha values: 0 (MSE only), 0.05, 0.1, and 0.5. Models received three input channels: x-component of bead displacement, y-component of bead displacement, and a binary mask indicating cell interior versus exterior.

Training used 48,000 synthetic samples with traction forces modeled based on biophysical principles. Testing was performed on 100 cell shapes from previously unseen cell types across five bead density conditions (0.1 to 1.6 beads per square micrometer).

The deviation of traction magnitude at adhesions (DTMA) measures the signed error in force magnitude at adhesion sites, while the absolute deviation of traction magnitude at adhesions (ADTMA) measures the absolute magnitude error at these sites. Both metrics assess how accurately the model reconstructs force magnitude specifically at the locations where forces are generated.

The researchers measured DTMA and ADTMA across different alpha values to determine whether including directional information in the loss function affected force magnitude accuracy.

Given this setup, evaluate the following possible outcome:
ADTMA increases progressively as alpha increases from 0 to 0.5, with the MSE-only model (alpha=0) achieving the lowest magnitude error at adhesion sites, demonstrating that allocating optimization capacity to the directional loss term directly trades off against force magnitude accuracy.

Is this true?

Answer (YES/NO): NO